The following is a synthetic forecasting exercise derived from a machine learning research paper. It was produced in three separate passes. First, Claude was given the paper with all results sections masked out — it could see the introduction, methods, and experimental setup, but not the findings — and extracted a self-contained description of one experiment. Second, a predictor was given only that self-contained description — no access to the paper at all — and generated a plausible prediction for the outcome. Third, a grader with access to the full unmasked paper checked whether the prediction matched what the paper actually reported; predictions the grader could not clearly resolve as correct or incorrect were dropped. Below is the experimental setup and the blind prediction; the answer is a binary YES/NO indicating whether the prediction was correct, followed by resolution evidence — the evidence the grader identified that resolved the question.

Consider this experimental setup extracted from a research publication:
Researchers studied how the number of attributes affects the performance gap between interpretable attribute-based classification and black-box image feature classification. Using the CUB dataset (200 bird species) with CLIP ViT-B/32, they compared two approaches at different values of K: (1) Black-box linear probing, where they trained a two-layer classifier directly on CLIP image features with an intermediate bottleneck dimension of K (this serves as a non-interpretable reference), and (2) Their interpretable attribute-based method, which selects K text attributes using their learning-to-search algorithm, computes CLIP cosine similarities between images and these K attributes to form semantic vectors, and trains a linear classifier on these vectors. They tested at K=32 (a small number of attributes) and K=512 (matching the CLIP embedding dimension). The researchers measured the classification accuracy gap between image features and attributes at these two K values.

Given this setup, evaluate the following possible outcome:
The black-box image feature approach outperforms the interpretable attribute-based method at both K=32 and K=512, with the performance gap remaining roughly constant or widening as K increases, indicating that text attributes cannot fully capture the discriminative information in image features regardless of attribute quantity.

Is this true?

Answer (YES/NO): NO